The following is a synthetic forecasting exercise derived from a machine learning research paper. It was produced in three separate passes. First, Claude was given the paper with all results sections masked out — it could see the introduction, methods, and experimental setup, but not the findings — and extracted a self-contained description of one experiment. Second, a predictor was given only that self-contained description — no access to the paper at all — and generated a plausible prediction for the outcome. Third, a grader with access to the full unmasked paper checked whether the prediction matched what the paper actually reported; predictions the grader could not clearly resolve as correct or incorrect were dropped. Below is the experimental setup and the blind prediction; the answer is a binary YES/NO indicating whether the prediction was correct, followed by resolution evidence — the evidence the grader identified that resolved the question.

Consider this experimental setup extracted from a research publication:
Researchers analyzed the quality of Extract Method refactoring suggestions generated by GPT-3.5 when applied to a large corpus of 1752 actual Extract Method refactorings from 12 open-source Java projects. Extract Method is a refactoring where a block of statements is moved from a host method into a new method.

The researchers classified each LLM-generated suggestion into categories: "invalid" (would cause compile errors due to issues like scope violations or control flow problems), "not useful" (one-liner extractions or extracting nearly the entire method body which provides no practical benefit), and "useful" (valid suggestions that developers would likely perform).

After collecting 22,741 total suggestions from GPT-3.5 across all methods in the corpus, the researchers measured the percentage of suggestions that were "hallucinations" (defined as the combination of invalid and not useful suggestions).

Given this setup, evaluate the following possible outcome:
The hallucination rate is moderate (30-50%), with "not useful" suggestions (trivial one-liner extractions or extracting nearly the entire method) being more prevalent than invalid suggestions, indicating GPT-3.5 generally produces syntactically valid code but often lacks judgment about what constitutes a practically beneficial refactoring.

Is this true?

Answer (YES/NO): NO